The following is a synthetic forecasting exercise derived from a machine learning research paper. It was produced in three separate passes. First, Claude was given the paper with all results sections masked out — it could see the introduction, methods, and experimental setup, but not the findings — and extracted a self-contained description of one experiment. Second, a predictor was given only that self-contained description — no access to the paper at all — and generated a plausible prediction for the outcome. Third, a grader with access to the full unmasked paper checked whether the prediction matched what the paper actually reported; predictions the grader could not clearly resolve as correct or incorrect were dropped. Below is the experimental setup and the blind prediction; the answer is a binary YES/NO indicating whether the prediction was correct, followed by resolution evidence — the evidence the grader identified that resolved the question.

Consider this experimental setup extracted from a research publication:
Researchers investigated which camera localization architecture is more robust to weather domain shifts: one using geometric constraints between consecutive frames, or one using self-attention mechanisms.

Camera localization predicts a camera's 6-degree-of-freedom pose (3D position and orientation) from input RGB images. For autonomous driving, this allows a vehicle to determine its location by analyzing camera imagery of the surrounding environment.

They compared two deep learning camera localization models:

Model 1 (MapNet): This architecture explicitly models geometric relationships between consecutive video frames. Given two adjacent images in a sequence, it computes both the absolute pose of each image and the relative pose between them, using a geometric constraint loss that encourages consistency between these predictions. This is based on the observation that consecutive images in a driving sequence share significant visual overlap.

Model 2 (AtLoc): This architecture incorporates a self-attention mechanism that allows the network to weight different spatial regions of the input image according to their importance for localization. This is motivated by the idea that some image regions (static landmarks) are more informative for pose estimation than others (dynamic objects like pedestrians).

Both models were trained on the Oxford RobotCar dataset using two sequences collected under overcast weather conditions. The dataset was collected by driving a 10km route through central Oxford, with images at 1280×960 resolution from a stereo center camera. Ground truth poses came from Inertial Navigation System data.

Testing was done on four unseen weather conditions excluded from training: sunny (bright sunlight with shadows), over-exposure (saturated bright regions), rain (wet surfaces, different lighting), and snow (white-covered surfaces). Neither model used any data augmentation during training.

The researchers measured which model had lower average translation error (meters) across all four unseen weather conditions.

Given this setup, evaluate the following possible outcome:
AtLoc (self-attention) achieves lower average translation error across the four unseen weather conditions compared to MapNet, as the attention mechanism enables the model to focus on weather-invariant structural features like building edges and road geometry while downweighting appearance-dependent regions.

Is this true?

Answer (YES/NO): NO